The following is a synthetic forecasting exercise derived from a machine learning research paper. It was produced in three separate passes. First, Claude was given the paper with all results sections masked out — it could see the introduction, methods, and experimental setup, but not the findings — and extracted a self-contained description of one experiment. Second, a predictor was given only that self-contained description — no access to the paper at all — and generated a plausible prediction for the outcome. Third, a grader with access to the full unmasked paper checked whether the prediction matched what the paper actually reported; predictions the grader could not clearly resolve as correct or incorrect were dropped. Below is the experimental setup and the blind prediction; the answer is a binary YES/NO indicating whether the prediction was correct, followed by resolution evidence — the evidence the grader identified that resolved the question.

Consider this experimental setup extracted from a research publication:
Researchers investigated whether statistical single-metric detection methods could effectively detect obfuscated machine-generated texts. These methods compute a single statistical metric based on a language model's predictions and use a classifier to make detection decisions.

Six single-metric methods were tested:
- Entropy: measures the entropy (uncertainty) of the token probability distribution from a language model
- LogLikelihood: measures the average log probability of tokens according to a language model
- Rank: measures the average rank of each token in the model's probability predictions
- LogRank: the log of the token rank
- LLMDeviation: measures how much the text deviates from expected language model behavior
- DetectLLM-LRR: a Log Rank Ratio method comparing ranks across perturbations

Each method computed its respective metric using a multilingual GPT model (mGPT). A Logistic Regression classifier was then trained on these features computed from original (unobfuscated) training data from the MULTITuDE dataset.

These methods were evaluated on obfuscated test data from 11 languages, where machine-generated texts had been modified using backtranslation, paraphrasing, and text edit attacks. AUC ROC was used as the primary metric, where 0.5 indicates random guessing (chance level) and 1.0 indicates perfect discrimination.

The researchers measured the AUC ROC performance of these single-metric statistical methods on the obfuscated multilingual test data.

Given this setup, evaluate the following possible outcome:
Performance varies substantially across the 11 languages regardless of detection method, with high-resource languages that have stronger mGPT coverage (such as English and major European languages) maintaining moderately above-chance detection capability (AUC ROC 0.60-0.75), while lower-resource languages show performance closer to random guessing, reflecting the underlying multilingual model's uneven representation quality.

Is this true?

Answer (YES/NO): NO